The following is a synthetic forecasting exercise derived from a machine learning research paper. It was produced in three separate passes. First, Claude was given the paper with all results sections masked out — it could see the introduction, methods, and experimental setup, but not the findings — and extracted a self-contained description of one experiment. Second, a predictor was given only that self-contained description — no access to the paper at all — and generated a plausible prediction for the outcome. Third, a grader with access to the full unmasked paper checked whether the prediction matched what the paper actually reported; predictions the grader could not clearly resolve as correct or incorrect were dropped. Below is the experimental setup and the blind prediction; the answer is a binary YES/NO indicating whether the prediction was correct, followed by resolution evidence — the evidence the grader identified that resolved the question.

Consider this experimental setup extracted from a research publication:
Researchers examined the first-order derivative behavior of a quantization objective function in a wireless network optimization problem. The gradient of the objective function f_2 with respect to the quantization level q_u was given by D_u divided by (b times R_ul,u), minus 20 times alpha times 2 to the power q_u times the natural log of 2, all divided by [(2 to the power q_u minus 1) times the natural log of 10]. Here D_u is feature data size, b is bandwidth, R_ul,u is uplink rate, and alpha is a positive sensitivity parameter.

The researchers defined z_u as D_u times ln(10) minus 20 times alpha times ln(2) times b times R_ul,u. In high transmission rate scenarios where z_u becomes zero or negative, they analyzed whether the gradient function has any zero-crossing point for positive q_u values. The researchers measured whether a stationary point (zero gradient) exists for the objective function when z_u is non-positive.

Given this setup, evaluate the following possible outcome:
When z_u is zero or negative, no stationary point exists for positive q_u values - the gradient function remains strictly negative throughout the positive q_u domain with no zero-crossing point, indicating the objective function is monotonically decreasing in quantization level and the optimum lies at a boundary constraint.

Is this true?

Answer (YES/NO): YES